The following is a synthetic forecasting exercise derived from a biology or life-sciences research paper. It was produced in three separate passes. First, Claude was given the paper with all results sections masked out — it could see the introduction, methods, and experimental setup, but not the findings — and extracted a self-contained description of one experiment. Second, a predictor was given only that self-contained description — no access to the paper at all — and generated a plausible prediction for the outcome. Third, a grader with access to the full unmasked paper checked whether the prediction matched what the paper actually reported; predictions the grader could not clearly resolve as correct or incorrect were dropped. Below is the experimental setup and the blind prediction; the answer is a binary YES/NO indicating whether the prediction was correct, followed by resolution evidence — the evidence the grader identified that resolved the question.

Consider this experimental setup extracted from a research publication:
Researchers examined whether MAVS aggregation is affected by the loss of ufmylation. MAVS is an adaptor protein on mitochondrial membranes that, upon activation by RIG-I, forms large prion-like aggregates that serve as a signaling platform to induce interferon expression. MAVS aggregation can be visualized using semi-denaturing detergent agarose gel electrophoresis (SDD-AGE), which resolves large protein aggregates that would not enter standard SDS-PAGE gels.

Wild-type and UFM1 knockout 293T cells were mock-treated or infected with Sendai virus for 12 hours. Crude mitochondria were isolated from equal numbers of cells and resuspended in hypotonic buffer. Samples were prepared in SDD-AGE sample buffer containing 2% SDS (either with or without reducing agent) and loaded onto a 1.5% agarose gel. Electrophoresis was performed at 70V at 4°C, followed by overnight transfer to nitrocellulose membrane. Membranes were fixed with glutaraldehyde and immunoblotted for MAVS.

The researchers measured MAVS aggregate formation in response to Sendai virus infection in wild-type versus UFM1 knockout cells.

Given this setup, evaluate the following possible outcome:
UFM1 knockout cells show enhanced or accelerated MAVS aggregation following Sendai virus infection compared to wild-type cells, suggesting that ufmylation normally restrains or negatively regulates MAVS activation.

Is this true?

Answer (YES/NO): NO